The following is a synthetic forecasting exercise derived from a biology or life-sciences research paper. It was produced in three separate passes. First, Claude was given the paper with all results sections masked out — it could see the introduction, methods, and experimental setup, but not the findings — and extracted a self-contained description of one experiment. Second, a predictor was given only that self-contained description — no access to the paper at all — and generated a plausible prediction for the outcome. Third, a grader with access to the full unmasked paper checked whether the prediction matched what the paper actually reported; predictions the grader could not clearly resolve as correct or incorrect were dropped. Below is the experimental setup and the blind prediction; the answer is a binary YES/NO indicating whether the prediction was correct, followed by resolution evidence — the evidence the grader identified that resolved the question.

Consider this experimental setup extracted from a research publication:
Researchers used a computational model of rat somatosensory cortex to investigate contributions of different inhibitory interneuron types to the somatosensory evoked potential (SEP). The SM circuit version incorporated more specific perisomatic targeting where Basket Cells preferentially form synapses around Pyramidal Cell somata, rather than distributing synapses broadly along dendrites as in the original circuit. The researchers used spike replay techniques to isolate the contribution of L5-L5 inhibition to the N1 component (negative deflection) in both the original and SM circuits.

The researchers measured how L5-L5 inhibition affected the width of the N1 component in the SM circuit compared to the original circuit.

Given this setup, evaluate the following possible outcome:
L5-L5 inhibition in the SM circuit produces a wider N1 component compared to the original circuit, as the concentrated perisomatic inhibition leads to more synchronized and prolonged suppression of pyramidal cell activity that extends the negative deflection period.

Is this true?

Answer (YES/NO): NO